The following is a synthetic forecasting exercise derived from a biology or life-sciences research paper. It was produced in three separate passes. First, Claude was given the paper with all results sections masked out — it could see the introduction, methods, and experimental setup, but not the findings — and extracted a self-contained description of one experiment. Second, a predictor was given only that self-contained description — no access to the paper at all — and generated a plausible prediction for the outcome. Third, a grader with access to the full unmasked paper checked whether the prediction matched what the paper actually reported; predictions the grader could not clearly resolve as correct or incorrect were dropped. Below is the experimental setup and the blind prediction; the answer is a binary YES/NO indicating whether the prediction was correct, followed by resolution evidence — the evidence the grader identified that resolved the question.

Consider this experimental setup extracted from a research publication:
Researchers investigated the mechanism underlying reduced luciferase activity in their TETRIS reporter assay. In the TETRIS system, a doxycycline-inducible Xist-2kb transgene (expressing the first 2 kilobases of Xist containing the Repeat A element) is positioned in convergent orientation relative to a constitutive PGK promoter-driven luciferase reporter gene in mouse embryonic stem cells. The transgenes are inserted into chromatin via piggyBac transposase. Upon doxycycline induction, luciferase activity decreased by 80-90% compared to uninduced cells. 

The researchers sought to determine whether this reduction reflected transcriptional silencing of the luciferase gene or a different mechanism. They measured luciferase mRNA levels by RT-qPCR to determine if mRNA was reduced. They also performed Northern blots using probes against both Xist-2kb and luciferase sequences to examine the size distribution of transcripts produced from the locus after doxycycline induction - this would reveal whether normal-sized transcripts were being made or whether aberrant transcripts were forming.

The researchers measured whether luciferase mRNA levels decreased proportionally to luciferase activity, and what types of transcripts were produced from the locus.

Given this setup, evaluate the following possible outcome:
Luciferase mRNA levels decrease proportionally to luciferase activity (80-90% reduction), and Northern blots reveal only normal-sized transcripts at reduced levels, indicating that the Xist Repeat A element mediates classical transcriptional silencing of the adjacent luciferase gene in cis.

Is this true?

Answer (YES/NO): NO